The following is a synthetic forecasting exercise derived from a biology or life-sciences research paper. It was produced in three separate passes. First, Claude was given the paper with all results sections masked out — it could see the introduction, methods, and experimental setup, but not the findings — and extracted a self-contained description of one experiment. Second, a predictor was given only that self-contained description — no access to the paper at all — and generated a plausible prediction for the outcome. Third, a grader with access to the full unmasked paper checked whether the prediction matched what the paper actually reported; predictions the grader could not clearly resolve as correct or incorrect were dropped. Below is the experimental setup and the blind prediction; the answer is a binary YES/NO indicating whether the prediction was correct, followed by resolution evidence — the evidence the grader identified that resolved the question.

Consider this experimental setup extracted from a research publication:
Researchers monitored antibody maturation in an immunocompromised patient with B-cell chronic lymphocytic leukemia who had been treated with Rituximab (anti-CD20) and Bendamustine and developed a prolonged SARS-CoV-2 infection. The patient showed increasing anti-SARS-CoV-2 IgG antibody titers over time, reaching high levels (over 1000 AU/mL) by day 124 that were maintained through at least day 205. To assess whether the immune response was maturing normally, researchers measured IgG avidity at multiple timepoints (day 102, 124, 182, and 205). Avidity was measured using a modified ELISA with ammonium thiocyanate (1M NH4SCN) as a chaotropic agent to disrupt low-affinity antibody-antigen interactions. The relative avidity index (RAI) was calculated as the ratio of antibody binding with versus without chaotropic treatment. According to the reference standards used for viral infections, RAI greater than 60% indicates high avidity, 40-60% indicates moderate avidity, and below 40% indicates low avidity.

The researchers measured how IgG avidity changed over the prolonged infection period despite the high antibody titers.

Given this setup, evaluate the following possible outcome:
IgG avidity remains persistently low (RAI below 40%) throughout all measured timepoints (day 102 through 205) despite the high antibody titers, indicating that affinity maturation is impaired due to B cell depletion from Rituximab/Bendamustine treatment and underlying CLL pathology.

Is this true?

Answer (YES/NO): YES